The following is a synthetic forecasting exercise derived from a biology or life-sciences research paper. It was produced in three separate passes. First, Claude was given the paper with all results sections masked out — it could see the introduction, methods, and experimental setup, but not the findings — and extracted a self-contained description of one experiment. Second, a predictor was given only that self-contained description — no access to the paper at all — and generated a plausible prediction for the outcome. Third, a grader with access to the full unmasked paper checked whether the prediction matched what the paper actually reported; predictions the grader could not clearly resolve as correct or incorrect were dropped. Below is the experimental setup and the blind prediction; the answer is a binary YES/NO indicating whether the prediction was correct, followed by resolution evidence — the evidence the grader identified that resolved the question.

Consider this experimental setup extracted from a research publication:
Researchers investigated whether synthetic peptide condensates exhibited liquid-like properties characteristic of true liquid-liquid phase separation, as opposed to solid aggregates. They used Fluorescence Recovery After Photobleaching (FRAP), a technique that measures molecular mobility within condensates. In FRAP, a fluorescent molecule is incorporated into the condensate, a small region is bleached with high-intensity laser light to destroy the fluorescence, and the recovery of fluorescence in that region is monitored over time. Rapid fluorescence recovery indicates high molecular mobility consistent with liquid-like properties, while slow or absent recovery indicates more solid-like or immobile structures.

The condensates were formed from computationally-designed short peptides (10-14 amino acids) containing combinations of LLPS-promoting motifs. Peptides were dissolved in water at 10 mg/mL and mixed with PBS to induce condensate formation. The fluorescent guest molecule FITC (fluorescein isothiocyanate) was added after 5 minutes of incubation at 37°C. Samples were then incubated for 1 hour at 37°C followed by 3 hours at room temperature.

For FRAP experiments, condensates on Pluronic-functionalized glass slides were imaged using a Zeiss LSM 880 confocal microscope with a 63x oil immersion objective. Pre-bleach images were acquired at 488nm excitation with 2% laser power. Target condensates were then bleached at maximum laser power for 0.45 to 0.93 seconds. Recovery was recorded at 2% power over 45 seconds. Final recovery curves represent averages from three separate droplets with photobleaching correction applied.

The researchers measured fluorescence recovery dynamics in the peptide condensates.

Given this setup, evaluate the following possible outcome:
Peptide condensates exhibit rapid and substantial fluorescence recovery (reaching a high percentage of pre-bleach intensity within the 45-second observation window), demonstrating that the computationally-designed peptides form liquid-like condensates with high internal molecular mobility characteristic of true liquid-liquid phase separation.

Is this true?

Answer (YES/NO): NO